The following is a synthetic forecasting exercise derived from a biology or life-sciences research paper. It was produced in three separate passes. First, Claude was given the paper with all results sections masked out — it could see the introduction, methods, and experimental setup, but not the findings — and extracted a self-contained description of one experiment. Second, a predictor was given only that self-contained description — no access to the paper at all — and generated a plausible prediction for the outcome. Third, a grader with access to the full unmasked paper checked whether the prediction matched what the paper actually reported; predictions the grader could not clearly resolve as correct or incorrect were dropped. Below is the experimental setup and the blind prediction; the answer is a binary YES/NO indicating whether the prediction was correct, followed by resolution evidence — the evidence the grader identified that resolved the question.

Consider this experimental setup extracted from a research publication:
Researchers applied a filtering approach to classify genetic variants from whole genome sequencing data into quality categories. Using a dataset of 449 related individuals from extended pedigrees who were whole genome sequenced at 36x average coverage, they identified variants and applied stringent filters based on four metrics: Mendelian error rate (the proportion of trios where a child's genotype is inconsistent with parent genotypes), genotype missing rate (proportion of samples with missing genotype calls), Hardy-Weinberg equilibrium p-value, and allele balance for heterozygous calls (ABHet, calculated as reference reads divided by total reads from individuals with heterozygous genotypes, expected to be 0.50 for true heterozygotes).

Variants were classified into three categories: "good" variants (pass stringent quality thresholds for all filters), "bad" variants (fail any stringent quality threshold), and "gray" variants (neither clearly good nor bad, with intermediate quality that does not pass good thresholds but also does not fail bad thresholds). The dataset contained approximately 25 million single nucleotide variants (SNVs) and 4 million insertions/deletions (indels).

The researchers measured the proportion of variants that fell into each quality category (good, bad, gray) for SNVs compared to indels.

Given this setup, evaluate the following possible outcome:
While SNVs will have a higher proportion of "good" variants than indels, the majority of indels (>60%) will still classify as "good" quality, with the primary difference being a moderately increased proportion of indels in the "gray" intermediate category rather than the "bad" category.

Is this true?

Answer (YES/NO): NO